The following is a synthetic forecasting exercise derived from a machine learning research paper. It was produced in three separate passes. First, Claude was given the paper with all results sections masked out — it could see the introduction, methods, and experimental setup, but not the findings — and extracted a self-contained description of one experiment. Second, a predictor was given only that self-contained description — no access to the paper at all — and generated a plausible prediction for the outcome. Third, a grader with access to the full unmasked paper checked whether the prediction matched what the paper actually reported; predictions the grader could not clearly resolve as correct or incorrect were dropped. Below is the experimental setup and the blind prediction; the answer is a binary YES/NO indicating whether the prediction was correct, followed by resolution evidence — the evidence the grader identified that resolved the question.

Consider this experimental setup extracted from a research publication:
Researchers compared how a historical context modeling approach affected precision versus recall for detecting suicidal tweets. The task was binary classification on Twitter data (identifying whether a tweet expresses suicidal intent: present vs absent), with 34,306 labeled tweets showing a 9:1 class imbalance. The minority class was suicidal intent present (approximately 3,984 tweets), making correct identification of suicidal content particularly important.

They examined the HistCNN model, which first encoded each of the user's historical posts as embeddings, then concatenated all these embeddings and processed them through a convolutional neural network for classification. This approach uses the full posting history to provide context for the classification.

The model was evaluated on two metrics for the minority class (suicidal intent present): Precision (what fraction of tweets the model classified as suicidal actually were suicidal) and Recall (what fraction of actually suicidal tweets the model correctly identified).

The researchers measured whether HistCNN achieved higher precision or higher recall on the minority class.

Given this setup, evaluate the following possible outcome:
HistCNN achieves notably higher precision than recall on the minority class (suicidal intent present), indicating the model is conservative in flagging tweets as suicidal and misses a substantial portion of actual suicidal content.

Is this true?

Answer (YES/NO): YES